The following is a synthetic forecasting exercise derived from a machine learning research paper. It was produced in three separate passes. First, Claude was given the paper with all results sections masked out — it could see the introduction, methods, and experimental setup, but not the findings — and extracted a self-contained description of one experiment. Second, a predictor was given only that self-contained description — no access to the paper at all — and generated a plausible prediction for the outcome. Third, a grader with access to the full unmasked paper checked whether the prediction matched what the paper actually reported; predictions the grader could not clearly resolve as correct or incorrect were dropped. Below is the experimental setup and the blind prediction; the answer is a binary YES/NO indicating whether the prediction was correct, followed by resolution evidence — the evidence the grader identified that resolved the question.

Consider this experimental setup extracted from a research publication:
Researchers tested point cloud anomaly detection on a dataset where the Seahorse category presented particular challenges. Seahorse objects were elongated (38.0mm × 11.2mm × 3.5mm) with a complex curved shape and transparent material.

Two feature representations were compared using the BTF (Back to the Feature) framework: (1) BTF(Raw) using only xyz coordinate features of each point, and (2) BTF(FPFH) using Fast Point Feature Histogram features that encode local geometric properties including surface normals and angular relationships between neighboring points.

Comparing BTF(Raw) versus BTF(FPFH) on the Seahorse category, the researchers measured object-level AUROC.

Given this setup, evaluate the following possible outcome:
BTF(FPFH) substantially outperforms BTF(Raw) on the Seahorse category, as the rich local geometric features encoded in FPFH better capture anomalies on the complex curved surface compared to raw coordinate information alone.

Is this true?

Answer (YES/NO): YES